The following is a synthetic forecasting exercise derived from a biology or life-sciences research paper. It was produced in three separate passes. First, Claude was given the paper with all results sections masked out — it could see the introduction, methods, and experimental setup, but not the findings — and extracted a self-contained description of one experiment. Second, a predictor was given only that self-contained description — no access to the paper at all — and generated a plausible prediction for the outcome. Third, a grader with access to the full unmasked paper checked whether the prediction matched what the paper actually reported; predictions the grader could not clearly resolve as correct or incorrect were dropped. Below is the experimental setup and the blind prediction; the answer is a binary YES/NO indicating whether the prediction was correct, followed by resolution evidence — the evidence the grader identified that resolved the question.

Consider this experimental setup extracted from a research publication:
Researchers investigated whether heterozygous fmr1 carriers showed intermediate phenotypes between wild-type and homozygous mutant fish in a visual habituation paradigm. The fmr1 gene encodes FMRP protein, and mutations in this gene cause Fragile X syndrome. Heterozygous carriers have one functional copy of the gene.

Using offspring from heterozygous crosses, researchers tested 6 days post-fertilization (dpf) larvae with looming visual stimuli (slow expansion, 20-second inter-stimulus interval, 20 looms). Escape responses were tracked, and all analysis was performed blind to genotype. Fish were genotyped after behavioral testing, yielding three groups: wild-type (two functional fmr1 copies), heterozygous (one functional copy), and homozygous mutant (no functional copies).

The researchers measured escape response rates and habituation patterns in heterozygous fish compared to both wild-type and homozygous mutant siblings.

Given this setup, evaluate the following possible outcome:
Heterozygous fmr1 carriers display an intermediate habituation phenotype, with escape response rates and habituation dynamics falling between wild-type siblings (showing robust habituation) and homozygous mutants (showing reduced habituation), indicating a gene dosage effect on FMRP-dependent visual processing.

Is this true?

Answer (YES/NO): YES